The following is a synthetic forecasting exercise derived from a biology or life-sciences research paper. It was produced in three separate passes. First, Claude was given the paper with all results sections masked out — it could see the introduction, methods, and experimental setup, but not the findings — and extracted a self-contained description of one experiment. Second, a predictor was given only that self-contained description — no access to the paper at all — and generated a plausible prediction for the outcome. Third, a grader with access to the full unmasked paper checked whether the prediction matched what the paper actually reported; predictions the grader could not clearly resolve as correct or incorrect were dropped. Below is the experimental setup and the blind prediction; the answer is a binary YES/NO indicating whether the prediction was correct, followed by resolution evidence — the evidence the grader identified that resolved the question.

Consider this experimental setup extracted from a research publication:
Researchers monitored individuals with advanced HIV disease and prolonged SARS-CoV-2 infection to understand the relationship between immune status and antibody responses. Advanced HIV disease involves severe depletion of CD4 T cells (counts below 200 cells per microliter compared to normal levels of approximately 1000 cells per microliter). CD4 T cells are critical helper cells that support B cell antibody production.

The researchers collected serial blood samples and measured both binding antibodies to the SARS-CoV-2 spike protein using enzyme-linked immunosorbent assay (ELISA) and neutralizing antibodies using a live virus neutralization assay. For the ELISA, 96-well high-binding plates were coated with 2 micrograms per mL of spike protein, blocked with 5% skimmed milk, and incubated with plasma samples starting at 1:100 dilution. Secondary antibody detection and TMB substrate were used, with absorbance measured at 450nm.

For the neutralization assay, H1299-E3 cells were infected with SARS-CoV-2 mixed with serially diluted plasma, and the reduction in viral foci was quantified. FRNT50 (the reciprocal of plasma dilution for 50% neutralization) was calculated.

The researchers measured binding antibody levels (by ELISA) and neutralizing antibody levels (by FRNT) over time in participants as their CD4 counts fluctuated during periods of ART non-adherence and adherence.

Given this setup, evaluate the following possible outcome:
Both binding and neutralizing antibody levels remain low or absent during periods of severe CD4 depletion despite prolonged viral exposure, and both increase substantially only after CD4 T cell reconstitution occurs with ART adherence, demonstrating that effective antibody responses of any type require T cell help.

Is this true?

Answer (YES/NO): NO